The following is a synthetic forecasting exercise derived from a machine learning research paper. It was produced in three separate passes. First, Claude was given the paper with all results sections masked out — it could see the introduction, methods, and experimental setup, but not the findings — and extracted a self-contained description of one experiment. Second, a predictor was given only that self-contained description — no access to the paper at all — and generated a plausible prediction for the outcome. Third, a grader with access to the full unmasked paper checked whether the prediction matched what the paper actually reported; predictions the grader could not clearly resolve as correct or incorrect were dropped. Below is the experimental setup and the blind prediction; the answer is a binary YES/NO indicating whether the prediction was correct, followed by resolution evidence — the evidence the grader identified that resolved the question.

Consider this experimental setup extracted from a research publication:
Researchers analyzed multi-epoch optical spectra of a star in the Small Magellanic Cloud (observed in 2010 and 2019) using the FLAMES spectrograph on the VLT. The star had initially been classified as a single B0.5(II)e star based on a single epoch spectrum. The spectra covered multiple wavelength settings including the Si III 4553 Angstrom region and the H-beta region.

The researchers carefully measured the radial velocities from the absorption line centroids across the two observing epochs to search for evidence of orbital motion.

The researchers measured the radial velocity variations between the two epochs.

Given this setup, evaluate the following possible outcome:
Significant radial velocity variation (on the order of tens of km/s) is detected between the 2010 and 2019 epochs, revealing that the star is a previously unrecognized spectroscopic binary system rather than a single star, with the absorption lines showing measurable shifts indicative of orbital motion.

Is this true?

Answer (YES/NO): YES